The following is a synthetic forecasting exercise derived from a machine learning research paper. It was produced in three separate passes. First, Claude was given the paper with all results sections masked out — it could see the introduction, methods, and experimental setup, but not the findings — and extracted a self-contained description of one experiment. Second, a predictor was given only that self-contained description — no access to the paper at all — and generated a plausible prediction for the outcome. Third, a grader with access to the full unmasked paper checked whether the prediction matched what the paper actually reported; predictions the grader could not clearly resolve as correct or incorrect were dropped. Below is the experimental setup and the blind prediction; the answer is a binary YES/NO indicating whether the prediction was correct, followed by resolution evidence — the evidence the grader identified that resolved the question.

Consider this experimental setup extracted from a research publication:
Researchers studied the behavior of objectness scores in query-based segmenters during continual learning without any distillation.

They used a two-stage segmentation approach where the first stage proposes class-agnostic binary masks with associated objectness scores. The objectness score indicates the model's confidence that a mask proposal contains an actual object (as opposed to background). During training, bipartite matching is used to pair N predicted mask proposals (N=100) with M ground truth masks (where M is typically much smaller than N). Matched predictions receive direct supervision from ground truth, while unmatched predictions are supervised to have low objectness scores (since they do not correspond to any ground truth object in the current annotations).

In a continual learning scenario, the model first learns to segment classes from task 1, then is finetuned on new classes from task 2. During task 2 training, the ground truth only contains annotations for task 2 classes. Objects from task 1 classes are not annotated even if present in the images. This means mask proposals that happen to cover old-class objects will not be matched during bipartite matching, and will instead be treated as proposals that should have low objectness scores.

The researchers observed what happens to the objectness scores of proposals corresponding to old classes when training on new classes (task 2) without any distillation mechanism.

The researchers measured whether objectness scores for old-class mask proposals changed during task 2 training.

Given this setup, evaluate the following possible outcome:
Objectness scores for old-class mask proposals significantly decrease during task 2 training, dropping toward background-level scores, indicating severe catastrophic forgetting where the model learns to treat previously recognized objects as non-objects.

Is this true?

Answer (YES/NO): YES